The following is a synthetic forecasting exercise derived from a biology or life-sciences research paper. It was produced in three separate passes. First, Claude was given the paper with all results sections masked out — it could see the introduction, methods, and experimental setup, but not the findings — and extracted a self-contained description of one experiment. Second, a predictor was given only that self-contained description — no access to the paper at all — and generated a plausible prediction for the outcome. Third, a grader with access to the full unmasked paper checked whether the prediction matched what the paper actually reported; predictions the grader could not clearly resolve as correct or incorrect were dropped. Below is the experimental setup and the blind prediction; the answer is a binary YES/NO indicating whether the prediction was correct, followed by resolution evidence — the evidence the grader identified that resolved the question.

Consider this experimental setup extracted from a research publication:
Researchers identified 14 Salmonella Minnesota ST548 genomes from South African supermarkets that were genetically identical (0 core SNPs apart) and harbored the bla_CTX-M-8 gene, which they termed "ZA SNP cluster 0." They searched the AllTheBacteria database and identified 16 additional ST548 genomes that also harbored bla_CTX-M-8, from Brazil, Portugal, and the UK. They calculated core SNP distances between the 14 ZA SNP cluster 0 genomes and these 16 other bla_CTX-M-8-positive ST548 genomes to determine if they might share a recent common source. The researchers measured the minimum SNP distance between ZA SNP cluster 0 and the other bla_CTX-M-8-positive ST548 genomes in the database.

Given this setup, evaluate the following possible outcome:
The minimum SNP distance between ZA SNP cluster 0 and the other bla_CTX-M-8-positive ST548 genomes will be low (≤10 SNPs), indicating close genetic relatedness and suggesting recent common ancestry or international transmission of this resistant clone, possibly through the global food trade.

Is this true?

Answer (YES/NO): NO